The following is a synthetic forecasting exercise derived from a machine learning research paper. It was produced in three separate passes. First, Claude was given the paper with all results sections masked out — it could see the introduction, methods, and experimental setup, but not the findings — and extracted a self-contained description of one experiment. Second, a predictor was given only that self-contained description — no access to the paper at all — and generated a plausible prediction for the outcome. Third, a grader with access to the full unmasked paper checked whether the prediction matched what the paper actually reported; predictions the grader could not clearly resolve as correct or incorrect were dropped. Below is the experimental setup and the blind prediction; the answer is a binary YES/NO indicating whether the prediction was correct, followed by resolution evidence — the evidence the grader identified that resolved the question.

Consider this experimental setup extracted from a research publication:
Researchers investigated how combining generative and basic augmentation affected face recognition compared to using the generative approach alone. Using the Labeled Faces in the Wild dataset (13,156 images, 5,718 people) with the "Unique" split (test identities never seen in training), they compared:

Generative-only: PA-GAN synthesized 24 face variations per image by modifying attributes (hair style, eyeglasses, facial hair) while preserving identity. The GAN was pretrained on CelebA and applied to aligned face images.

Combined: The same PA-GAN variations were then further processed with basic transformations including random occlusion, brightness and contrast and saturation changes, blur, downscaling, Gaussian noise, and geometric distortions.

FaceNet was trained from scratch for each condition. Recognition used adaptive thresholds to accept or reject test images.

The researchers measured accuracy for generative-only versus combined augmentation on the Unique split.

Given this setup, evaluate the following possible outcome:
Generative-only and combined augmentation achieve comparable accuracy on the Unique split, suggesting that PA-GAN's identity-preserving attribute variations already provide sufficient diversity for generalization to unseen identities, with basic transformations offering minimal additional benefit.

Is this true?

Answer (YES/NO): NO